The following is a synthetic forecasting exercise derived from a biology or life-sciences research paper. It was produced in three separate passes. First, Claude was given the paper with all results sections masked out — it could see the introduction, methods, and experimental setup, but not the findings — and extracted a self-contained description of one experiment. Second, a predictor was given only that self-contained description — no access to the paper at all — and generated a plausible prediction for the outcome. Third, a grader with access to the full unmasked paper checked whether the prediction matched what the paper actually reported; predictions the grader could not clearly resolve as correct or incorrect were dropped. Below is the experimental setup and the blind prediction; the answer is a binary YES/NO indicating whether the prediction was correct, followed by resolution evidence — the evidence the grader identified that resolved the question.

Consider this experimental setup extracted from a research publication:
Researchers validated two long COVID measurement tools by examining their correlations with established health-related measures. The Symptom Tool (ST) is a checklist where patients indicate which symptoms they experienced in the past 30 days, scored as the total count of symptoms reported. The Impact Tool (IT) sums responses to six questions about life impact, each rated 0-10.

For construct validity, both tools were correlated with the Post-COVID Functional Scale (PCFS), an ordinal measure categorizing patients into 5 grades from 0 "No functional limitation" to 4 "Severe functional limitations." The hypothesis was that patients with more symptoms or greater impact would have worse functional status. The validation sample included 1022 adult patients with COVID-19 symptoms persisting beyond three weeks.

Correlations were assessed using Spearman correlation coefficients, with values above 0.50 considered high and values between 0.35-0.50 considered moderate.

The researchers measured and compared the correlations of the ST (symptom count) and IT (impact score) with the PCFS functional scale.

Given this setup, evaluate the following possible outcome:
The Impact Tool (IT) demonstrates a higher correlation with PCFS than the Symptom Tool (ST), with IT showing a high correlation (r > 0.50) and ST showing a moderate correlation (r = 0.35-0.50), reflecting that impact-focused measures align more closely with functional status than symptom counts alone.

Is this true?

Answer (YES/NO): YES